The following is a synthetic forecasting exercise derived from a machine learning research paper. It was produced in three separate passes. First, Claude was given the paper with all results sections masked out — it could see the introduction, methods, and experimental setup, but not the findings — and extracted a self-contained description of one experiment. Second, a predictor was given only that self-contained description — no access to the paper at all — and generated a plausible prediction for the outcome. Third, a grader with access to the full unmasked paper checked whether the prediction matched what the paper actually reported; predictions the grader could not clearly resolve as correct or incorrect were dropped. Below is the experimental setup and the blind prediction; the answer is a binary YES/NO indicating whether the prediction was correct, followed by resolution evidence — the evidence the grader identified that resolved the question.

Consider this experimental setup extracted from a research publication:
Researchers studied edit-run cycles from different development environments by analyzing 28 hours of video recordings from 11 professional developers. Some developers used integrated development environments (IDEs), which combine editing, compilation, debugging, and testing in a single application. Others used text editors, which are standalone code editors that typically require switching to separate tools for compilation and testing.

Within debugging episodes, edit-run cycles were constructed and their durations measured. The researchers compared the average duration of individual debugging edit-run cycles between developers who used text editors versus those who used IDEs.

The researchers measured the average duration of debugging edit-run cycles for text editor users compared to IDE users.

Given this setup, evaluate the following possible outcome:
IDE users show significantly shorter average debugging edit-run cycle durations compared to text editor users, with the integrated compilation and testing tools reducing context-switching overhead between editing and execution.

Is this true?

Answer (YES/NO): YES